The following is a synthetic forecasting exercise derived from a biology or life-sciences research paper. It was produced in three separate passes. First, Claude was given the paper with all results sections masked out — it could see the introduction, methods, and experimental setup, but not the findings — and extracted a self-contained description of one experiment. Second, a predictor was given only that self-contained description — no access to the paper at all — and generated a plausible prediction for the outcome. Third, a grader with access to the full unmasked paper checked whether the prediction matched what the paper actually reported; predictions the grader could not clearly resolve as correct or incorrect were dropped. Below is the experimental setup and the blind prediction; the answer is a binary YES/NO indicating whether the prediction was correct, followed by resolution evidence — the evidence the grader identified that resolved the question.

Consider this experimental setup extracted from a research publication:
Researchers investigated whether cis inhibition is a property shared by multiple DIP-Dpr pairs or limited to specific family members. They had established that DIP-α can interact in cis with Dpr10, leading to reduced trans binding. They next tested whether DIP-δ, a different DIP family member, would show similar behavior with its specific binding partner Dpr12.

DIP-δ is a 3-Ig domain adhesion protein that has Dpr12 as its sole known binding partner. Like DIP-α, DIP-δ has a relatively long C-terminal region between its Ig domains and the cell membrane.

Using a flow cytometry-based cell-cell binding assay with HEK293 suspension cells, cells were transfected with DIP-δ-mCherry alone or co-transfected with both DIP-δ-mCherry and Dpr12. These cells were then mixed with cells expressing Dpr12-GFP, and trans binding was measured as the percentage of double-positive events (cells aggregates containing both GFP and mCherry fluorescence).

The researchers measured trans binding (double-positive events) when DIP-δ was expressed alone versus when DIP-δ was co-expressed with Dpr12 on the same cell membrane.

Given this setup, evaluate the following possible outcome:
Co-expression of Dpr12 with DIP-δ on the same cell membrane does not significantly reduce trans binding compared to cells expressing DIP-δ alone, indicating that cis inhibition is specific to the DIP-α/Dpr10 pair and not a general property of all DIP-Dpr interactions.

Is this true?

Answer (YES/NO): NO